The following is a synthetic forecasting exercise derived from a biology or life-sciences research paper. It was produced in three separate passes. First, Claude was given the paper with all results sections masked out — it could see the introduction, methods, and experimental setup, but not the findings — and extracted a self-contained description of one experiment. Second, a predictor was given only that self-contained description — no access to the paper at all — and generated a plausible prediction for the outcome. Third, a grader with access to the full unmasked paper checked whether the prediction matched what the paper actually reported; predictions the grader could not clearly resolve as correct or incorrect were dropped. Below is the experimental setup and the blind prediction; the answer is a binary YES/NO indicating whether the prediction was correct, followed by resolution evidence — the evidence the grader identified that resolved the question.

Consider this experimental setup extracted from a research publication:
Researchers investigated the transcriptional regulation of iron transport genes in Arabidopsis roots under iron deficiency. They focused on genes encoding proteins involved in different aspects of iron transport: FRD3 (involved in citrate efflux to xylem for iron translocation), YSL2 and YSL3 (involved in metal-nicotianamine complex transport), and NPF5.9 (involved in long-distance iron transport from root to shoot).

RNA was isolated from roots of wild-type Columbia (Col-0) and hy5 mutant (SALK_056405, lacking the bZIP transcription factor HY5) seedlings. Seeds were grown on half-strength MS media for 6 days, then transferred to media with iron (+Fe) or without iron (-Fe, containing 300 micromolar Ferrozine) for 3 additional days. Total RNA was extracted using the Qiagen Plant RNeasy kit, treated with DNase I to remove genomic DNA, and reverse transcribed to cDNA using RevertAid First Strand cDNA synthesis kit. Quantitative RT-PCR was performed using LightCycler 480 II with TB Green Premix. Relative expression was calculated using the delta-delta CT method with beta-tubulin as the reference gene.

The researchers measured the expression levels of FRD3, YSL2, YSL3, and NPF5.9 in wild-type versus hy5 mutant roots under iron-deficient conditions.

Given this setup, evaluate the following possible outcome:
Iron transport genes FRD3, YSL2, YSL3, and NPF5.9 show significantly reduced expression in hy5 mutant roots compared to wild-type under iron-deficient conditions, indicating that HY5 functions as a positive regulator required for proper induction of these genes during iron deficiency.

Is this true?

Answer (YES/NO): NO